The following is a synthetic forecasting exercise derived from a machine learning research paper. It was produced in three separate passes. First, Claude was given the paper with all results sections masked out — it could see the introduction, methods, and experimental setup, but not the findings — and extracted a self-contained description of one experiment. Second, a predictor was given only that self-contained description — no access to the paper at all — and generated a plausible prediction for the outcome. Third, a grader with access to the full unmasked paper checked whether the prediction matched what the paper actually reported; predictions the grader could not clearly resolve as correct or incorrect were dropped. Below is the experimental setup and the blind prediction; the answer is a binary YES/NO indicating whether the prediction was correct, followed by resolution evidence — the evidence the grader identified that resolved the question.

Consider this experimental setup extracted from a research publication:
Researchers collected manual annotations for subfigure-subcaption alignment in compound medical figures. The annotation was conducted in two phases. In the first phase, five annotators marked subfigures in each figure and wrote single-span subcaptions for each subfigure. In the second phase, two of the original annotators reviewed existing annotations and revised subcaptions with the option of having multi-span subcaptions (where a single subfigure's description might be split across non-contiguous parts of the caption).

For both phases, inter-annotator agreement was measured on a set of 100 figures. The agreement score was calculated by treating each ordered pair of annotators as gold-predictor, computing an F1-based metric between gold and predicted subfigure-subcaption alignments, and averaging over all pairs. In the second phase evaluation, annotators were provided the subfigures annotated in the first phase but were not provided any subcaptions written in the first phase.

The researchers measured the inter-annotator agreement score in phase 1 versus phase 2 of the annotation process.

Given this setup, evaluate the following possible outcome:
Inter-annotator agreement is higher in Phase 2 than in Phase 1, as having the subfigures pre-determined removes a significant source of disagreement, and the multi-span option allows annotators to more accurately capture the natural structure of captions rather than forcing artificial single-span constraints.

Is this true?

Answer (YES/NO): YES